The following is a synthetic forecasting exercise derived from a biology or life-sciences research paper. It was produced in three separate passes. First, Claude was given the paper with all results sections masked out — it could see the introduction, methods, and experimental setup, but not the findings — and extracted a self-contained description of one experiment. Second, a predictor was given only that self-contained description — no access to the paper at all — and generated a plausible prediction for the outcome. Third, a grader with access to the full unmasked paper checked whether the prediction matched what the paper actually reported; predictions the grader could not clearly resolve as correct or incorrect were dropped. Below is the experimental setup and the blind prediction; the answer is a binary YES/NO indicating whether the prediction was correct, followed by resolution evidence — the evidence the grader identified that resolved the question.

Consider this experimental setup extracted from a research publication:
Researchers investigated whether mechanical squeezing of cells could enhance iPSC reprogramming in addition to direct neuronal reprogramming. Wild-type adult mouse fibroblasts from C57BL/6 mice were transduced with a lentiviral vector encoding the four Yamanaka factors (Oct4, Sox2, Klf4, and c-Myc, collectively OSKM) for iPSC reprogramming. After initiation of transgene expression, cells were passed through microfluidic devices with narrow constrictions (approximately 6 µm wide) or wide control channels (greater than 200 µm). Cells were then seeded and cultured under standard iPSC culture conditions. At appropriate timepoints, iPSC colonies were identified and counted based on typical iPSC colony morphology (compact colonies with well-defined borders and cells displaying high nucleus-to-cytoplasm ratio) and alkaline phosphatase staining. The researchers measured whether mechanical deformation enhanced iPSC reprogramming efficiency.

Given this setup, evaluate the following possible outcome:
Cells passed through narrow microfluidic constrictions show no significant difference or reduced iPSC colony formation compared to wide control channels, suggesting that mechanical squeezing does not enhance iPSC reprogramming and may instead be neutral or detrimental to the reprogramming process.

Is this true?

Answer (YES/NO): NO